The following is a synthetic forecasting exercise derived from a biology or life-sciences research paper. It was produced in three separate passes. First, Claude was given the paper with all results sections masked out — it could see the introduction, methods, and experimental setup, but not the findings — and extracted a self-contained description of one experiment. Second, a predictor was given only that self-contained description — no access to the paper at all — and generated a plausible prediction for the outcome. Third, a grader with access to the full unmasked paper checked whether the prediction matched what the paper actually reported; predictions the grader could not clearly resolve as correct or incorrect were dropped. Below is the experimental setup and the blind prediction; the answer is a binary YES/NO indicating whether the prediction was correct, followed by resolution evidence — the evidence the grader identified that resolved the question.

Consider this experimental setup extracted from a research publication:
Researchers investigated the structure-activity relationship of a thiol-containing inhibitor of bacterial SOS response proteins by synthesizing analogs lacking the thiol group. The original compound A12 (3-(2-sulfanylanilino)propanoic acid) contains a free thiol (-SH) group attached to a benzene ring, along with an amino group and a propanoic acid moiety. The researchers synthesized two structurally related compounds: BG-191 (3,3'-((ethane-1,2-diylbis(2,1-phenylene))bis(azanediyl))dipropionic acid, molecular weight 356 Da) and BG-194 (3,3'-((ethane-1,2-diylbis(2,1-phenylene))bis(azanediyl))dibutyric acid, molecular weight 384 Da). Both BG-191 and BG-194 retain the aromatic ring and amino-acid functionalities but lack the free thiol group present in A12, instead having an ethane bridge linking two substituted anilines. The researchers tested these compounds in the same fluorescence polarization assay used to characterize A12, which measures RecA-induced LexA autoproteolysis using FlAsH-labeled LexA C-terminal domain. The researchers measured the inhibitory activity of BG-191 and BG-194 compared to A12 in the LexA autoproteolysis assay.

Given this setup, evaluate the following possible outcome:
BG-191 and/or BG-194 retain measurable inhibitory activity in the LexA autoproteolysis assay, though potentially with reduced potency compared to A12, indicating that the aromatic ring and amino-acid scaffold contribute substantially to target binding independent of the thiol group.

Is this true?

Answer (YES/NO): NO